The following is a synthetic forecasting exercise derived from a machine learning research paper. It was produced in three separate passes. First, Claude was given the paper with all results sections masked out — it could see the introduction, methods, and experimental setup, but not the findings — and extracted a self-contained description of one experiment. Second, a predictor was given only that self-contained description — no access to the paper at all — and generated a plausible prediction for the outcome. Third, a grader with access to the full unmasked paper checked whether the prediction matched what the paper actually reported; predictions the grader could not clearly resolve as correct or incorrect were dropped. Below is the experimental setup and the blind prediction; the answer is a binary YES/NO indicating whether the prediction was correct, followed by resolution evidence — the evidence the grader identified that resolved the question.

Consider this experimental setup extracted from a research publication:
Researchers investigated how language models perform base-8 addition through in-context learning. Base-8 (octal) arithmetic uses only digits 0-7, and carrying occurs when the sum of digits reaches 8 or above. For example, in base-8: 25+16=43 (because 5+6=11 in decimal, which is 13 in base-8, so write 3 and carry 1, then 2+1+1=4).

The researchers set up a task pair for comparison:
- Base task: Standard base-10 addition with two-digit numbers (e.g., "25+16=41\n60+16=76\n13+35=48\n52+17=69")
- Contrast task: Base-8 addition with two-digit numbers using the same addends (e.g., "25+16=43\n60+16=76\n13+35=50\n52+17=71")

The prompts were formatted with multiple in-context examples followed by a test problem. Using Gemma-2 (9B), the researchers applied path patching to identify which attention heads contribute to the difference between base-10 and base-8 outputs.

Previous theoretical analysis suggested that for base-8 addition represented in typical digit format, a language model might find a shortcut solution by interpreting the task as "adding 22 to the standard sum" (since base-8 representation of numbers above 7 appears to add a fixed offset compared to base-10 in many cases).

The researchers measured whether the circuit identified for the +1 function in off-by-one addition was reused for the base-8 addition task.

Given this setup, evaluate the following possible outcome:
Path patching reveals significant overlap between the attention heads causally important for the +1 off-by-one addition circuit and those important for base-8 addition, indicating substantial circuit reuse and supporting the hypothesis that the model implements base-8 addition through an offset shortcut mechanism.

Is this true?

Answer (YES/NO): NO